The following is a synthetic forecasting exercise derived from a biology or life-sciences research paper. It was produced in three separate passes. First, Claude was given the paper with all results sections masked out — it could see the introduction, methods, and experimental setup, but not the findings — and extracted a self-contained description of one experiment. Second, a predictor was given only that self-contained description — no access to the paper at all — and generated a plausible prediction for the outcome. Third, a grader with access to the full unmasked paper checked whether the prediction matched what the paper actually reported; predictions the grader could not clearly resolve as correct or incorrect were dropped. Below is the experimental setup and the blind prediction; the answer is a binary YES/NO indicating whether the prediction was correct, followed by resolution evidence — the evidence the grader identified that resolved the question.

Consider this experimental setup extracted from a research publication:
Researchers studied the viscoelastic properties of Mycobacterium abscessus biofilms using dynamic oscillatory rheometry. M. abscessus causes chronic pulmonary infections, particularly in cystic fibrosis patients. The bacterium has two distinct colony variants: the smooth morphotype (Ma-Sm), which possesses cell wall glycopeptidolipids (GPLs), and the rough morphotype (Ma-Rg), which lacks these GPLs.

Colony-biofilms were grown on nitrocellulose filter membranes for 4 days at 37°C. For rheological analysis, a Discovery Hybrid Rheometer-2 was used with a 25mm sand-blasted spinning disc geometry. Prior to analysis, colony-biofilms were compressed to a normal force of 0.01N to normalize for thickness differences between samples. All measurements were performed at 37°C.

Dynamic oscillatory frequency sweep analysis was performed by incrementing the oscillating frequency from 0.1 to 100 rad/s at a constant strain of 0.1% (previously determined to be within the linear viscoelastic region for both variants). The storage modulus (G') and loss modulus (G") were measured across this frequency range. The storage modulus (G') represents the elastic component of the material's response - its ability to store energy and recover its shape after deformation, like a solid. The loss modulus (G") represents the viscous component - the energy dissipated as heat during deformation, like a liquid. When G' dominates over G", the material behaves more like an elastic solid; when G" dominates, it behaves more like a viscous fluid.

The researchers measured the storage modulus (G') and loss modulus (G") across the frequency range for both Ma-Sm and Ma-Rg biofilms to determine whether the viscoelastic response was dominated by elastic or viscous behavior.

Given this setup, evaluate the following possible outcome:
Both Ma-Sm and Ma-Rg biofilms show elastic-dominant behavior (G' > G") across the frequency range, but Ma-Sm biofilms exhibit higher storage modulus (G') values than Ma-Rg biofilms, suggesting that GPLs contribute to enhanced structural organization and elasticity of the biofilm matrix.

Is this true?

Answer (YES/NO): NO